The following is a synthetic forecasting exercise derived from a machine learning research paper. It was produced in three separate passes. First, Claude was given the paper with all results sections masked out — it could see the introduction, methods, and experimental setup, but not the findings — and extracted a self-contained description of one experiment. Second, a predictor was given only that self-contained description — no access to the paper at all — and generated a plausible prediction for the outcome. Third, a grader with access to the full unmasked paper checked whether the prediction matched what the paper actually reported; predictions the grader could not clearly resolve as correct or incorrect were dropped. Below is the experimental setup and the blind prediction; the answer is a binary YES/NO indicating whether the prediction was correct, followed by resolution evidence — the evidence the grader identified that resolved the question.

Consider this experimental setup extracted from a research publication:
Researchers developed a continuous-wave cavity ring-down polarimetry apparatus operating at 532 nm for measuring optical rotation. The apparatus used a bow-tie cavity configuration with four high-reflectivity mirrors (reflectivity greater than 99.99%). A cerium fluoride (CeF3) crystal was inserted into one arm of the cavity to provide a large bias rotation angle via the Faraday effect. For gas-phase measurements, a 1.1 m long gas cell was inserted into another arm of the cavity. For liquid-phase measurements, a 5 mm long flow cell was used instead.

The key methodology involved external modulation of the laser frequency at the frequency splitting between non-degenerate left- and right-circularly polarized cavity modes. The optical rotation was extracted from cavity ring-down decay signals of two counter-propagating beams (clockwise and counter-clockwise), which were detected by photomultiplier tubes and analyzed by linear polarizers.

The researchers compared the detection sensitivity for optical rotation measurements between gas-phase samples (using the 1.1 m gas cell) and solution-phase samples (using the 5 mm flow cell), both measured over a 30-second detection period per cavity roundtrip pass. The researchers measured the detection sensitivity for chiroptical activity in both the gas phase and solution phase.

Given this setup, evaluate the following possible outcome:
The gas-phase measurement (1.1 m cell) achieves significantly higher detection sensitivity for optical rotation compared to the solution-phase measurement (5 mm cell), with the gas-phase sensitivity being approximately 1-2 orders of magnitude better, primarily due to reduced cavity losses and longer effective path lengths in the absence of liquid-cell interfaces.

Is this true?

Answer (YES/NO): NO